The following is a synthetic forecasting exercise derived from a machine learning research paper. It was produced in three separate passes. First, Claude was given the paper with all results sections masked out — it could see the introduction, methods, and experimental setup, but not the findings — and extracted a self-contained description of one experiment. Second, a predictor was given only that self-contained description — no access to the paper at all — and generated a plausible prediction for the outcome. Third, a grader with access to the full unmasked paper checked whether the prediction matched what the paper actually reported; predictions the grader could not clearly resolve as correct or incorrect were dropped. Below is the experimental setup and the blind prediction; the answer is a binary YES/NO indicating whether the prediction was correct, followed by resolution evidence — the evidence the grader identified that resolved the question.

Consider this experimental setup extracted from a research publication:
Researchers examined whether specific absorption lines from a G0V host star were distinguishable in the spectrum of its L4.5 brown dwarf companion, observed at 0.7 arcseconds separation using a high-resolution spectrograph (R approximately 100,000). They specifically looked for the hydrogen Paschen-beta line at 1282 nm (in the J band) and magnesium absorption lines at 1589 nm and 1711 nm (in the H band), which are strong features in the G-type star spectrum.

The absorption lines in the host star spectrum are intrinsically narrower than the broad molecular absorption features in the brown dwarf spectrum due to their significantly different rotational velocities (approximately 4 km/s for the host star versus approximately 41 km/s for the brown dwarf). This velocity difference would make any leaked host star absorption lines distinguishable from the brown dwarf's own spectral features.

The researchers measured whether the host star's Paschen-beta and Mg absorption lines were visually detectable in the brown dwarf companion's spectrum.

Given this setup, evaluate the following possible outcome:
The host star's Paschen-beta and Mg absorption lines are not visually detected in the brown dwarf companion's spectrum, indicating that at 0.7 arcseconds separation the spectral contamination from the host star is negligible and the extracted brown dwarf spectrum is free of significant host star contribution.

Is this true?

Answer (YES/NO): NO